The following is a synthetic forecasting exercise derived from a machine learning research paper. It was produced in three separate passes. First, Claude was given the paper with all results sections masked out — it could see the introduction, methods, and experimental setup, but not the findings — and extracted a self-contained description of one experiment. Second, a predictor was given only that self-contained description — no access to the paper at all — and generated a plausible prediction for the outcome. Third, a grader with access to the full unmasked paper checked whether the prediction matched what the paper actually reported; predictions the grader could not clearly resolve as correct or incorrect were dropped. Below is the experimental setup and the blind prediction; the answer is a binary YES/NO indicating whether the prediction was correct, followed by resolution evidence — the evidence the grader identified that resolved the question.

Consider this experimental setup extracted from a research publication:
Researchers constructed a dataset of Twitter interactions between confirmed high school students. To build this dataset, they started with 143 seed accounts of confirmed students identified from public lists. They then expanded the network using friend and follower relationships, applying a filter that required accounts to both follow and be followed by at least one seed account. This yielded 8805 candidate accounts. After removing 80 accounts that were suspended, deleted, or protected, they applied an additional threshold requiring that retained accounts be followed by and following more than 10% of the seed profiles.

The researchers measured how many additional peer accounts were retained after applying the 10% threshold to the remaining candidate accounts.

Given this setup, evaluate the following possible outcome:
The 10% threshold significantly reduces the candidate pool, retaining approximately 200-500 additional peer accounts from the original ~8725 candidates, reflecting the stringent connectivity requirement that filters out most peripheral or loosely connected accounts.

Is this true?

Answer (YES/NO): YES